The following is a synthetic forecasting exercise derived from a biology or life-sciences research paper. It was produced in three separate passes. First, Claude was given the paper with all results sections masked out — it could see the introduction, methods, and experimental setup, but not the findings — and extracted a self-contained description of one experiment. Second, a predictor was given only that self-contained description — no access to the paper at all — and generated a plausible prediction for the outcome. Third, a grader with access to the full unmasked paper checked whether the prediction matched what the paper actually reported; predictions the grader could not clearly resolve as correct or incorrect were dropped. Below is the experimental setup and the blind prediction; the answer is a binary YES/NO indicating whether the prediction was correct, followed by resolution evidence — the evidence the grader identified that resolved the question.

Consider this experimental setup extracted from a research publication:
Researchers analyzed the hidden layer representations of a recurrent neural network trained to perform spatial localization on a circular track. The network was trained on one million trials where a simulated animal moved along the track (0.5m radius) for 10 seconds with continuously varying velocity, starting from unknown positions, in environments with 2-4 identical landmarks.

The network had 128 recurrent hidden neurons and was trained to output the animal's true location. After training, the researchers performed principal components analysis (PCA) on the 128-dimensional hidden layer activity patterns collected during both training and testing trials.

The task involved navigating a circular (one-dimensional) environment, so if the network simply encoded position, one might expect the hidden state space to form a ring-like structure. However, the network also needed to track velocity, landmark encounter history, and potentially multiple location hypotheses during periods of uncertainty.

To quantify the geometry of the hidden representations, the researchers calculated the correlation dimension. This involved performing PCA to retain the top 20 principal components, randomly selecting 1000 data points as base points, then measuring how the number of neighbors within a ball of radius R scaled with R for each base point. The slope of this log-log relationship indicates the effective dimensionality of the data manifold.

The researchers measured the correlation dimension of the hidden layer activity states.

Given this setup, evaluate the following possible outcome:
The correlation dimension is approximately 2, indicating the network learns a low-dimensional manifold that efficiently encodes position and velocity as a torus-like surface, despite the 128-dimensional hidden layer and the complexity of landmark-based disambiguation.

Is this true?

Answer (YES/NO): NO